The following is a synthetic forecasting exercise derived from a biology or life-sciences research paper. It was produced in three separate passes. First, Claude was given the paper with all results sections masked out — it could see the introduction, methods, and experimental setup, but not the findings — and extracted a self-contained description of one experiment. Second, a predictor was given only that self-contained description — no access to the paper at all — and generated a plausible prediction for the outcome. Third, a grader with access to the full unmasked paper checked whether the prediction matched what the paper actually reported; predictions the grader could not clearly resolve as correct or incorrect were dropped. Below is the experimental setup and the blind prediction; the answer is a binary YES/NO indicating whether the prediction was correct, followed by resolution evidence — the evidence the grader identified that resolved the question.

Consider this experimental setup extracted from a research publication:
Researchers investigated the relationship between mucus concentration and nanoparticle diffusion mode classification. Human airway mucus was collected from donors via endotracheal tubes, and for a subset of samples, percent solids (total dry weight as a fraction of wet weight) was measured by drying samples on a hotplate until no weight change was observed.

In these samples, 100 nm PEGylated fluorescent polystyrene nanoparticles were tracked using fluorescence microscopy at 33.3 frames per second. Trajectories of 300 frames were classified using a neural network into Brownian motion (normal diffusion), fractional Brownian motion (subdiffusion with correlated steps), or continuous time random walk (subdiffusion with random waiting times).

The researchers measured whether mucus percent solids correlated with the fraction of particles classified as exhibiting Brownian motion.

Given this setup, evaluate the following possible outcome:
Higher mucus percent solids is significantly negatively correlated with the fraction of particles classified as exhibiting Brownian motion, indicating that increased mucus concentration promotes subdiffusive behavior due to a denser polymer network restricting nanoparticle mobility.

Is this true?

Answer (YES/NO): YES